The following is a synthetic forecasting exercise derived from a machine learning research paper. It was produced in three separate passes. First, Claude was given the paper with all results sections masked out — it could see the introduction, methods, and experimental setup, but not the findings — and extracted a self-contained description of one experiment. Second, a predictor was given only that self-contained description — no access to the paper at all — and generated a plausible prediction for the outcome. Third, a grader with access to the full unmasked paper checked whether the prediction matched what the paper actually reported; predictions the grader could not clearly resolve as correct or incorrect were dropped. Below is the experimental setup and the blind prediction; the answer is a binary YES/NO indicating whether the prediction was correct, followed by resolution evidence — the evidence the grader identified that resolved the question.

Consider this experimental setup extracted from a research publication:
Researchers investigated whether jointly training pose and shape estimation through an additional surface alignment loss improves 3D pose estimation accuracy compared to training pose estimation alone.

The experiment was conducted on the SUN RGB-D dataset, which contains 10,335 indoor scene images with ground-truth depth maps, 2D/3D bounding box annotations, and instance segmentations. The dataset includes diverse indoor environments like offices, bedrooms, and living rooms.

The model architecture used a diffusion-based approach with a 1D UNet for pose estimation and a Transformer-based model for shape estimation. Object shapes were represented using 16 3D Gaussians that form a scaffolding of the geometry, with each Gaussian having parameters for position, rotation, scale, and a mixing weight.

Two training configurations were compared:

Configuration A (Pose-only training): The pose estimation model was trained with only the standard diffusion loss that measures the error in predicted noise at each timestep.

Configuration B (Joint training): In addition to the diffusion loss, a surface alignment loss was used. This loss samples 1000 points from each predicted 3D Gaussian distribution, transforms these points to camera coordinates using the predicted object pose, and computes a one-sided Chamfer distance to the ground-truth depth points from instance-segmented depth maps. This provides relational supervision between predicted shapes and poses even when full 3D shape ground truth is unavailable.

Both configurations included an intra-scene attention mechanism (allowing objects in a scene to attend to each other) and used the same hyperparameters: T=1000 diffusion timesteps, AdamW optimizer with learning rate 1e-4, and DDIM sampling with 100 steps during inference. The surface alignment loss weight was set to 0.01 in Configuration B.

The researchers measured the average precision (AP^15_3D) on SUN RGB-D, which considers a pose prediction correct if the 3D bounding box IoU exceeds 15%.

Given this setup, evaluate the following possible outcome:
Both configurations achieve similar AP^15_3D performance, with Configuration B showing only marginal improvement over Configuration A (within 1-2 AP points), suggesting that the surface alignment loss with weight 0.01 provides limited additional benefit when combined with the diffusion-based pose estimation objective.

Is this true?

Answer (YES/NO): NO